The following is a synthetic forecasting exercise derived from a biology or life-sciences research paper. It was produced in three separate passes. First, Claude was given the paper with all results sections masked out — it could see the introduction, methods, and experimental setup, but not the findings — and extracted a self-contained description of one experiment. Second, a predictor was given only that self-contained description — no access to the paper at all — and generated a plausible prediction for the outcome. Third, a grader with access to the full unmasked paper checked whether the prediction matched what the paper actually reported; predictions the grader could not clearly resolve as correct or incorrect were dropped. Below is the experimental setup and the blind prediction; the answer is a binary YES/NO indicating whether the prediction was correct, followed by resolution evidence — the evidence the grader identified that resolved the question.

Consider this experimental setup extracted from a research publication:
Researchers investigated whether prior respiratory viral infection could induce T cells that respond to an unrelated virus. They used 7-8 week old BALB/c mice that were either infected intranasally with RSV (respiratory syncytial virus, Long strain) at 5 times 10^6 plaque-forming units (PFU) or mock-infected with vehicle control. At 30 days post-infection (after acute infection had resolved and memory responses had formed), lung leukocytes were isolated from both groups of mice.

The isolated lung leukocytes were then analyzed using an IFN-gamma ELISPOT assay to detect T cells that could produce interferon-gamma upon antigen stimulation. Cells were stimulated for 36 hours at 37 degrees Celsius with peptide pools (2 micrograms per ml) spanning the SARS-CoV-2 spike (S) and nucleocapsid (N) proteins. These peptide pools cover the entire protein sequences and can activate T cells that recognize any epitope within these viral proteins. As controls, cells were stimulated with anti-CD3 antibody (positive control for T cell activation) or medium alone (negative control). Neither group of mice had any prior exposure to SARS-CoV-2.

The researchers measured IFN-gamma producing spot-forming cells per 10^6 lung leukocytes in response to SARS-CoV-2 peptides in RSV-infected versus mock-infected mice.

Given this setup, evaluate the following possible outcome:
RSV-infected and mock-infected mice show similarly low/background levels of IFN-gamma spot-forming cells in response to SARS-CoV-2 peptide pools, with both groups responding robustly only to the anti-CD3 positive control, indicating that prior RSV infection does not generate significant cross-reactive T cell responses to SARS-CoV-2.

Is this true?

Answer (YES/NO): NO